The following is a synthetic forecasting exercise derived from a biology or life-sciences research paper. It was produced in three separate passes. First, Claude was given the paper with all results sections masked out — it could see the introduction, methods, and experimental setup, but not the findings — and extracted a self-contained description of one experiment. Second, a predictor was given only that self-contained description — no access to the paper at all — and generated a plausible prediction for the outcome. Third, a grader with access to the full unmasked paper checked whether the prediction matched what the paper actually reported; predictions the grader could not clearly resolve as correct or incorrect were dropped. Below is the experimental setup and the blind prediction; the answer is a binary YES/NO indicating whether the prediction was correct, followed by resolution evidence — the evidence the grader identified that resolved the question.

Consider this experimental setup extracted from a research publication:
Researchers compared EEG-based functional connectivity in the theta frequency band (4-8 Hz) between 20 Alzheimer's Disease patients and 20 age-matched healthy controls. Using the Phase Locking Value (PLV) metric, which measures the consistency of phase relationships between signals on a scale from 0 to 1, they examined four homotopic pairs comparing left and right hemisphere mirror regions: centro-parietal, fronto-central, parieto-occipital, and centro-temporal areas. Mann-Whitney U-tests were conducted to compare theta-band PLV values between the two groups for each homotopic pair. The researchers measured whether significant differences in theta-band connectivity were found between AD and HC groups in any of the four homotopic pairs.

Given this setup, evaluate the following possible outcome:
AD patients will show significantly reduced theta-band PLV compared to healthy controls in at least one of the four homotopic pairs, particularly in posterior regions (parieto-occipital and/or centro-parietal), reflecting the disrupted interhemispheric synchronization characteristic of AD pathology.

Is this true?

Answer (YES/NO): NO